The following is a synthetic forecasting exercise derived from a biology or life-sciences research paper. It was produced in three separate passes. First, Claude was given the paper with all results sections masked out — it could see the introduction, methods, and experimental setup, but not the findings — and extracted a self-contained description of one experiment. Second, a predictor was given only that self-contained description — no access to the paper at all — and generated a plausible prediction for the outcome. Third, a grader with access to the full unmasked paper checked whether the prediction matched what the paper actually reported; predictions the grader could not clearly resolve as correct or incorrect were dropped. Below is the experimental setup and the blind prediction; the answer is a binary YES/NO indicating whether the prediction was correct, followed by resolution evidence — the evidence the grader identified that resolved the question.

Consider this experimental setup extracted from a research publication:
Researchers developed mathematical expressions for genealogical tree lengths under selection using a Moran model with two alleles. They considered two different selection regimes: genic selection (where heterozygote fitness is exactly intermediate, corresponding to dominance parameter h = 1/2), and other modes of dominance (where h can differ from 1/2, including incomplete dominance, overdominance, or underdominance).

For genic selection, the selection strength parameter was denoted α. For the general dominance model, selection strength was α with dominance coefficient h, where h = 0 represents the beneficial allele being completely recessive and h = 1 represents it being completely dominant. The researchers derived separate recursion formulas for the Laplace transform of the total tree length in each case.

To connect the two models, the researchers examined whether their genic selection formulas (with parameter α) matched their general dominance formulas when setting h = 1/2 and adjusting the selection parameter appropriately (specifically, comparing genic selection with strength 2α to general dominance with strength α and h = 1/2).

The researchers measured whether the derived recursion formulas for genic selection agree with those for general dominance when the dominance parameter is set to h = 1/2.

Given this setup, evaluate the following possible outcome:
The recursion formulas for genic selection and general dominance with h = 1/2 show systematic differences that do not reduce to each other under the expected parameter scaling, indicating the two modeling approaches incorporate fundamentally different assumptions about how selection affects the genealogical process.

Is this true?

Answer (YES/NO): NO